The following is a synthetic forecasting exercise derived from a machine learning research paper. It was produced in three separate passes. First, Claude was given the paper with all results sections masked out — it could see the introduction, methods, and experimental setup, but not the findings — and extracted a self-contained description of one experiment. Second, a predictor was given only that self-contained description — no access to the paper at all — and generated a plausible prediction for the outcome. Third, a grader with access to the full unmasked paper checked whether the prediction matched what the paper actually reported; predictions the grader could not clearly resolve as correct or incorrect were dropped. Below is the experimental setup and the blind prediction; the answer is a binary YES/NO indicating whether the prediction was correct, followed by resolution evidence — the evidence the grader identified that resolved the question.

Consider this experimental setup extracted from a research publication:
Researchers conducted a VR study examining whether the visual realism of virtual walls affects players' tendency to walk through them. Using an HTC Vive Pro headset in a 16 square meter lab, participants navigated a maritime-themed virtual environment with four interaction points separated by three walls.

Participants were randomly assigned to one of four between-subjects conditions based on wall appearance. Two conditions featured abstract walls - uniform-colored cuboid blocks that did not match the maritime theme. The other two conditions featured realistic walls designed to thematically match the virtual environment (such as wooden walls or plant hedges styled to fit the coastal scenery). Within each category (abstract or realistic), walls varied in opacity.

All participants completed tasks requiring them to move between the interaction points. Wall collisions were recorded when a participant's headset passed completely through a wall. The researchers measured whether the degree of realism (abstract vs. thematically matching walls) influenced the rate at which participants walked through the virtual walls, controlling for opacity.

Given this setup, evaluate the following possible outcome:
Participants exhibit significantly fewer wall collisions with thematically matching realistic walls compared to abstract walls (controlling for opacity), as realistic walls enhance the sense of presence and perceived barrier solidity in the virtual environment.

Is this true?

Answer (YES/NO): NO